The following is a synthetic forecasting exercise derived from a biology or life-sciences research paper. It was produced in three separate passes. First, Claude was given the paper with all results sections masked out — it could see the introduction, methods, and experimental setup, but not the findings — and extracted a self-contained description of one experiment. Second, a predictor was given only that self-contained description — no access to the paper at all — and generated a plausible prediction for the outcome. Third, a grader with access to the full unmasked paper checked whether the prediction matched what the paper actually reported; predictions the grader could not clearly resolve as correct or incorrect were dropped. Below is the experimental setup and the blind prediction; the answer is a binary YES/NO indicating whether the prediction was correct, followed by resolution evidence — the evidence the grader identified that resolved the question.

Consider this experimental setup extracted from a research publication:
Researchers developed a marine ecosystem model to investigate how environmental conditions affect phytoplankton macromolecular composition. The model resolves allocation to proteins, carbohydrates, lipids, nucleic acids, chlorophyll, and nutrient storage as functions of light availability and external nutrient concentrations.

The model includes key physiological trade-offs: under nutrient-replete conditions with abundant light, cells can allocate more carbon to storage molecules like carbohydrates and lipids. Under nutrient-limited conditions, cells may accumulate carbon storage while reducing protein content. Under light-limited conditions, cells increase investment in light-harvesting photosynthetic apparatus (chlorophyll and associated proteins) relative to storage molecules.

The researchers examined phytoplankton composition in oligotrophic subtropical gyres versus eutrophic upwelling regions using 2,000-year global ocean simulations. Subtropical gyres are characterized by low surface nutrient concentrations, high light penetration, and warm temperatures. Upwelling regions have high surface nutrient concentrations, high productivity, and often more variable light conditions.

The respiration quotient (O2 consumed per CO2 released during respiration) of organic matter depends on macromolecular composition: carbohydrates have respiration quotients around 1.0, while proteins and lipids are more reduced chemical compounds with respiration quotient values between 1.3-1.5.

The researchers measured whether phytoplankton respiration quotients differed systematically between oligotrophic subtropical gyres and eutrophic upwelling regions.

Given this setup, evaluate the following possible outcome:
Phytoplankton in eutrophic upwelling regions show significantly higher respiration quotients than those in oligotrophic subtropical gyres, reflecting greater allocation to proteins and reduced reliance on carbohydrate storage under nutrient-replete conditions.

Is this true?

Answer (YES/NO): YES